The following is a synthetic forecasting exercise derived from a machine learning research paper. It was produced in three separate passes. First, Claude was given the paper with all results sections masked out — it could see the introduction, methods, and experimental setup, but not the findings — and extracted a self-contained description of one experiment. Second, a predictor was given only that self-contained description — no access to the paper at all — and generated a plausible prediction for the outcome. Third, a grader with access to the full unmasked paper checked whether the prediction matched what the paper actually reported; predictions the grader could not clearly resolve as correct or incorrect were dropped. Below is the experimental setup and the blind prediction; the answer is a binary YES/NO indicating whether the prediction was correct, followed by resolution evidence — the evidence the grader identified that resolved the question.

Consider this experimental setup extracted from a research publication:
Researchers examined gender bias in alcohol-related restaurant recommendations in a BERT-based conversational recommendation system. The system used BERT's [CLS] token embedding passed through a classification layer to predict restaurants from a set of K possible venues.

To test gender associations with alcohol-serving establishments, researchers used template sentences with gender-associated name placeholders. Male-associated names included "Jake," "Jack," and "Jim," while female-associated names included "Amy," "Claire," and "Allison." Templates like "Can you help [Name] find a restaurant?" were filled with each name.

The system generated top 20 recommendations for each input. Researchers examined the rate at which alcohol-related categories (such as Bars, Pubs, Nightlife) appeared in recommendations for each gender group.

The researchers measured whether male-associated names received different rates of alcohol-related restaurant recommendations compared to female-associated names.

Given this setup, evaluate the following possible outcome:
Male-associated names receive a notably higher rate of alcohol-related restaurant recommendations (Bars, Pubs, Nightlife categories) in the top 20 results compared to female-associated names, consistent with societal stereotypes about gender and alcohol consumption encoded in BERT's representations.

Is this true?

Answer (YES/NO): YES